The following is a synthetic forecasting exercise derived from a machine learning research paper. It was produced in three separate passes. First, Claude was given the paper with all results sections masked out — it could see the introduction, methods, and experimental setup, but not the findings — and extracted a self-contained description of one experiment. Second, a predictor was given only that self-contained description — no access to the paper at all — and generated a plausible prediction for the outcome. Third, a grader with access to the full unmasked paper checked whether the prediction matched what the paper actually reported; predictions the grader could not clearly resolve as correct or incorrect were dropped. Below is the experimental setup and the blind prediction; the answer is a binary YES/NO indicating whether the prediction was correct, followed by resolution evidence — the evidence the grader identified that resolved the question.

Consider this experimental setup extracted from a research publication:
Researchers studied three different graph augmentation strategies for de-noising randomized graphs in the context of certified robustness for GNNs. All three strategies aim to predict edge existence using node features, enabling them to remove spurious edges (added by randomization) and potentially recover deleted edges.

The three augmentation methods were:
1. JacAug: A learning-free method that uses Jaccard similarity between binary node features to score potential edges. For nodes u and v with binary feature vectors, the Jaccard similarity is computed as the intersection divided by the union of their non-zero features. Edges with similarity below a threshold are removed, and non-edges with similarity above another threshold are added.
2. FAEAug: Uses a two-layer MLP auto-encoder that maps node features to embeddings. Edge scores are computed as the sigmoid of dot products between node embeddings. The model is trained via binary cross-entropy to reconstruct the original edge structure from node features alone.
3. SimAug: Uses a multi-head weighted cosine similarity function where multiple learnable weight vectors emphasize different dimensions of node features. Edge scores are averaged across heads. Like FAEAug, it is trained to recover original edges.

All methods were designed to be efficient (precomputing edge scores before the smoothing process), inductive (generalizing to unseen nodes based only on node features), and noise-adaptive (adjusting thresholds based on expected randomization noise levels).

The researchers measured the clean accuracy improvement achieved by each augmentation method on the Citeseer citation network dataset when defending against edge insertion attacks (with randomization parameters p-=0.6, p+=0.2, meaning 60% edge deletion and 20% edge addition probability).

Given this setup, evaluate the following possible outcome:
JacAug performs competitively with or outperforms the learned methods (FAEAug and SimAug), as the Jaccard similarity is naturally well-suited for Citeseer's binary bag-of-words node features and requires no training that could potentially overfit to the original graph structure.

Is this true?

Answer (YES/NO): YES